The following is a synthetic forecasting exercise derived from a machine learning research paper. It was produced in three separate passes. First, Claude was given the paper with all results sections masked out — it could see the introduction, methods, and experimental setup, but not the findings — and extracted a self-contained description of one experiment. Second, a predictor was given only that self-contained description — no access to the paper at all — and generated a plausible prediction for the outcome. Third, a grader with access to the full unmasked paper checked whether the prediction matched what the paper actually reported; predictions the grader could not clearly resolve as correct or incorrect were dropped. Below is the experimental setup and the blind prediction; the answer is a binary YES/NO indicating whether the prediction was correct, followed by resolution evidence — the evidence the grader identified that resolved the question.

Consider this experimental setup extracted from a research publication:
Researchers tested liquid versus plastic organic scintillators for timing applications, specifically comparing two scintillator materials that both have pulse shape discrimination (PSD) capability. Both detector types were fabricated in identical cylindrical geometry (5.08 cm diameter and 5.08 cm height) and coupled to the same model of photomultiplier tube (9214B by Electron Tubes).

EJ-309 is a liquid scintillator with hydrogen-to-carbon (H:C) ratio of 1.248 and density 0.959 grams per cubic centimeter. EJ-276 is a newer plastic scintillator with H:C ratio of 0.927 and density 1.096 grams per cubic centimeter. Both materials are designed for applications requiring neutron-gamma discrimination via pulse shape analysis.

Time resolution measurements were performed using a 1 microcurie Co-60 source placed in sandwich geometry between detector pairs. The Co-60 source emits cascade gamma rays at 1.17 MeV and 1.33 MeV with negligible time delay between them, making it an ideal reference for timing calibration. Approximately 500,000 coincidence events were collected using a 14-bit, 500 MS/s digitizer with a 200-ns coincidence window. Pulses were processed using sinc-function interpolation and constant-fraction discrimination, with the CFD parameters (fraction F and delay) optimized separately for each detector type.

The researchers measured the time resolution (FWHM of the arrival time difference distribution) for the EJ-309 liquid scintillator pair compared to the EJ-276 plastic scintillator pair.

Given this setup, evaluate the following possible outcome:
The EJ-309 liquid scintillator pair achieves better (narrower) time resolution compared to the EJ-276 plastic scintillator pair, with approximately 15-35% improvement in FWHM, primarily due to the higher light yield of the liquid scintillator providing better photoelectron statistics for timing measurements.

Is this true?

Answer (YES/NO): YES